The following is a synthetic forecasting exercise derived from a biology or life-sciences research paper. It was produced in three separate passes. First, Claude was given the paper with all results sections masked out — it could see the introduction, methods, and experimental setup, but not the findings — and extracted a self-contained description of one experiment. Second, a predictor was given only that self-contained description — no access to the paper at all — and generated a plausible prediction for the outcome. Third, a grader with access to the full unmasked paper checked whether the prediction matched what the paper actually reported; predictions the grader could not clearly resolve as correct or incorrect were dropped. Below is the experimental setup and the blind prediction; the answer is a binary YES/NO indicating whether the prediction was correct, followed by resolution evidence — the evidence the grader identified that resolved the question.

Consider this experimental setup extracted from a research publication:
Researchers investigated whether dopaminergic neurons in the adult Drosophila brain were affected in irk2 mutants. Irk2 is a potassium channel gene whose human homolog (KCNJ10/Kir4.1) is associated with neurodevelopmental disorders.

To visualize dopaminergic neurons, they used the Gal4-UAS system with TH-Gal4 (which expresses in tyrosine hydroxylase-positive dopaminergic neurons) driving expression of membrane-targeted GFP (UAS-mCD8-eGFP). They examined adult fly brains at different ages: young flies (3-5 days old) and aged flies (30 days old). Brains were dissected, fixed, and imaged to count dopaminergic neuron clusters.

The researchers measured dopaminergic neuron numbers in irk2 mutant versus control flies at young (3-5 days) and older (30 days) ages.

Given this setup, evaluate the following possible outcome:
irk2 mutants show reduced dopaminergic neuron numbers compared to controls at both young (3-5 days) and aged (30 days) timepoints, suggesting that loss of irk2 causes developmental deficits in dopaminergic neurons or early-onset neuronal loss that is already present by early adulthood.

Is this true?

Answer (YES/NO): NO